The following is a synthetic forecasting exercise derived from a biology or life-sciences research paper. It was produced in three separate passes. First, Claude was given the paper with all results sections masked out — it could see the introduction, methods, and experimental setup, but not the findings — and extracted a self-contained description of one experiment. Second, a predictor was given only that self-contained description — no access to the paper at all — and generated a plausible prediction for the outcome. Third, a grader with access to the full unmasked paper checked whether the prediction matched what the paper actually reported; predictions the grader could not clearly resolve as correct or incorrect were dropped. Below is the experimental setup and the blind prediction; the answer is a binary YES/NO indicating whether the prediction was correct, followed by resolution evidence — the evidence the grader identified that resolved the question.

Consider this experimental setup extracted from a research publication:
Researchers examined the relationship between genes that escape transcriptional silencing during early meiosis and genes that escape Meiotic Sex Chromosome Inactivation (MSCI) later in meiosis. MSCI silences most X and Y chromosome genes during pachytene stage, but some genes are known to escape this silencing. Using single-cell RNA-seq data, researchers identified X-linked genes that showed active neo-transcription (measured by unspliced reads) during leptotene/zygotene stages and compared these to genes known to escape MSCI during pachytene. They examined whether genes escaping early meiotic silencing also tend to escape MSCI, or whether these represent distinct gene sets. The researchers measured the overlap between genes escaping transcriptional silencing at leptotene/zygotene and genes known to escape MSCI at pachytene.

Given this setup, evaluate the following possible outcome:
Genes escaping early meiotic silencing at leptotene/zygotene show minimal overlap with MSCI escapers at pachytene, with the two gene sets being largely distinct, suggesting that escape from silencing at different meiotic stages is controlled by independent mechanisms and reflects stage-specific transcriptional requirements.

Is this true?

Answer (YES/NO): YES